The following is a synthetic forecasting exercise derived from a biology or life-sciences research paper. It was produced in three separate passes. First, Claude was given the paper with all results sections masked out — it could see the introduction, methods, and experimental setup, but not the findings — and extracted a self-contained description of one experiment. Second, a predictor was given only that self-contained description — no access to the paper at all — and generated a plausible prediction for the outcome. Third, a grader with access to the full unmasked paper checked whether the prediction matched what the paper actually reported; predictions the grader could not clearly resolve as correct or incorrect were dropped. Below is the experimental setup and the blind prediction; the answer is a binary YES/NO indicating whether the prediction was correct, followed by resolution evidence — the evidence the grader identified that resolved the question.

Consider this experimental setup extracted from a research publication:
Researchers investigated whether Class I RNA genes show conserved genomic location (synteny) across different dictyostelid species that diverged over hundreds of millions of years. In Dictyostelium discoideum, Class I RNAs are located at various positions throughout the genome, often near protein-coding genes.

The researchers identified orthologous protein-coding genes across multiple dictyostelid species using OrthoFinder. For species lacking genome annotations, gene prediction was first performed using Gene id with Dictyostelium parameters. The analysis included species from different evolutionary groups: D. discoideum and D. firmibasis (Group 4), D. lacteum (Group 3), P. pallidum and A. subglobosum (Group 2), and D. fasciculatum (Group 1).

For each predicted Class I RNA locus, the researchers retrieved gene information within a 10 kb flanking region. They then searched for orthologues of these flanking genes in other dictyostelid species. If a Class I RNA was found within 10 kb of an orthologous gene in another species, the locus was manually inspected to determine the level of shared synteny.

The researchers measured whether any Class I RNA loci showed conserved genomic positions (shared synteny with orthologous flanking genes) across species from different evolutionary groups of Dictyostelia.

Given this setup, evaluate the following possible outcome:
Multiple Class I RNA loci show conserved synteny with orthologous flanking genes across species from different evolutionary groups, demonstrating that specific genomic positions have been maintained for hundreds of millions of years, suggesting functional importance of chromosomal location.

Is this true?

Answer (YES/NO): NO